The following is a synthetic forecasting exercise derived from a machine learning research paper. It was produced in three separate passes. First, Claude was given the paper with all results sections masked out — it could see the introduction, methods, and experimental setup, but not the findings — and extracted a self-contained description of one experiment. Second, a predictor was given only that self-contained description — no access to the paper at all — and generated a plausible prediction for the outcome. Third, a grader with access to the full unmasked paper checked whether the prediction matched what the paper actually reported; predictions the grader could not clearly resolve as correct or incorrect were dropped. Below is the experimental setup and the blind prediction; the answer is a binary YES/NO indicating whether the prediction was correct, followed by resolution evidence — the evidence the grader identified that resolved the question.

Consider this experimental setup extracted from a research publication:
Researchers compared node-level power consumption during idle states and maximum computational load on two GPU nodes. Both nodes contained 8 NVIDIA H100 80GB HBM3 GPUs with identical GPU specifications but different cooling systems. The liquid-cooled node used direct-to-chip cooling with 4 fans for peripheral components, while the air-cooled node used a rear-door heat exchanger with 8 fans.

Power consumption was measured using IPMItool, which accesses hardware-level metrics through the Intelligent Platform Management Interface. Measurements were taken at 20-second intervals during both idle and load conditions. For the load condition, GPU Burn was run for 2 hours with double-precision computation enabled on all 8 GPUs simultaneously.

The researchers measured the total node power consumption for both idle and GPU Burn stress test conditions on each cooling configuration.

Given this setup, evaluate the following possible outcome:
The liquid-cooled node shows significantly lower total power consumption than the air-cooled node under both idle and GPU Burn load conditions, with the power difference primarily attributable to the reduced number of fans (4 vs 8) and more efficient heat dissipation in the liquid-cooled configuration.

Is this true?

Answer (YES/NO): YES